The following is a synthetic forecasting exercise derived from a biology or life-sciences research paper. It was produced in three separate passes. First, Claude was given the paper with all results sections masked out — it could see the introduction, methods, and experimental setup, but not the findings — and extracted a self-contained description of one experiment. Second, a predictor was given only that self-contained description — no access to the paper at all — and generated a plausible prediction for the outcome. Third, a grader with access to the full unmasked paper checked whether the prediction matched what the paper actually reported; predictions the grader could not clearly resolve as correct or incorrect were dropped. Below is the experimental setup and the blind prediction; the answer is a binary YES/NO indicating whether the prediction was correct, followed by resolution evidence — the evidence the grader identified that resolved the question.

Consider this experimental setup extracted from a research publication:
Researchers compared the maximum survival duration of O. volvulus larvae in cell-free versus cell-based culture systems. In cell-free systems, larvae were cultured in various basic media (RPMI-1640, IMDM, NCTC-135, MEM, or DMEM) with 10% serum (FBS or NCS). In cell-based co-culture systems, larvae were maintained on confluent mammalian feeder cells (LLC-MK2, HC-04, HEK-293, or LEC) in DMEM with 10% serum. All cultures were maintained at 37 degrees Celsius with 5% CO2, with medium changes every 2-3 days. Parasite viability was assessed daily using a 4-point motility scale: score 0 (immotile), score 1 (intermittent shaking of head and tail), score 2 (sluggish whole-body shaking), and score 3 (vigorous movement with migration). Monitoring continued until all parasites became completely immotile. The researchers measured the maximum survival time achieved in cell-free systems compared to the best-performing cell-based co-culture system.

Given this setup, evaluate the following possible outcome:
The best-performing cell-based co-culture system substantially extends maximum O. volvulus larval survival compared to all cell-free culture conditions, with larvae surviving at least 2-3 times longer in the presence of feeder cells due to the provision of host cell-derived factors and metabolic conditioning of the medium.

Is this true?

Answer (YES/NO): YES